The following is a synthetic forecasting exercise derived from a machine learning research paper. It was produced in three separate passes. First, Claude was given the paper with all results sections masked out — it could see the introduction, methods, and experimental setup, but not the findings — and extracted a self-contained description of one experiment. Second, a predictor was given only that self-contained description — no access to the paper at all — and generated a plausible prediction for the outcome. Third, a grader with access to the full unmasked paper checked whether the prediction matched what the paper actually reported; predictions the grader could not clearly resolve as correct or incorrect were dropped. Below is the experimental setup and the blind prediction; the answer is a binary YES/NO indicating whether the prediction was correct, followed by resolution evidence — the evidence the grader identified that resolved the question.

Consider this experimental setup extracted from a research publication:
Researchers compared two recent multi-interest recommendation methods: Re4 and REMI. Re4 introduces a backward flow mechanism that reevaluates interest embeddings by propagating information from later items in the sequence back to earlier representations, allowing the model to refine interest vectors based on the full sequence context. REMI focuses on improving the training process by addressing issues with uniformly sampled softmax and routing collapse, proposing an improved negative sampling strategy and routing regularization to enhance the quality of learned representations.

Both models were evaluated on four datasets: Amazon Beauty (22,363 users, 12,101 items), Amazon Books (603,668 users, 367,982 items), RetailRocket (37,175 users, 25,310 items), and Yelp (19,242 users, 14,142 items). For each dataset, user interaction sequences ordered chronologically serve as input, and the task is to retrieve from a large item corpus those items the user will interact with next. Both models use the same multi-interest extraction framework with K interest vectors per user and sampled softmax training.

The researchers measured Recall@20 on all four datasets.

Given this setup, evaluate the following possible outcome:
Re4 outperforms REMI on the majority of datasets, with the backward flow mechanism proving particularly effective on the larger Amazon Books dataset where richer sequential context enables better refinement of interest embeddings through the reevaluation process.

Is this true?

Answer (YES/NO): NO